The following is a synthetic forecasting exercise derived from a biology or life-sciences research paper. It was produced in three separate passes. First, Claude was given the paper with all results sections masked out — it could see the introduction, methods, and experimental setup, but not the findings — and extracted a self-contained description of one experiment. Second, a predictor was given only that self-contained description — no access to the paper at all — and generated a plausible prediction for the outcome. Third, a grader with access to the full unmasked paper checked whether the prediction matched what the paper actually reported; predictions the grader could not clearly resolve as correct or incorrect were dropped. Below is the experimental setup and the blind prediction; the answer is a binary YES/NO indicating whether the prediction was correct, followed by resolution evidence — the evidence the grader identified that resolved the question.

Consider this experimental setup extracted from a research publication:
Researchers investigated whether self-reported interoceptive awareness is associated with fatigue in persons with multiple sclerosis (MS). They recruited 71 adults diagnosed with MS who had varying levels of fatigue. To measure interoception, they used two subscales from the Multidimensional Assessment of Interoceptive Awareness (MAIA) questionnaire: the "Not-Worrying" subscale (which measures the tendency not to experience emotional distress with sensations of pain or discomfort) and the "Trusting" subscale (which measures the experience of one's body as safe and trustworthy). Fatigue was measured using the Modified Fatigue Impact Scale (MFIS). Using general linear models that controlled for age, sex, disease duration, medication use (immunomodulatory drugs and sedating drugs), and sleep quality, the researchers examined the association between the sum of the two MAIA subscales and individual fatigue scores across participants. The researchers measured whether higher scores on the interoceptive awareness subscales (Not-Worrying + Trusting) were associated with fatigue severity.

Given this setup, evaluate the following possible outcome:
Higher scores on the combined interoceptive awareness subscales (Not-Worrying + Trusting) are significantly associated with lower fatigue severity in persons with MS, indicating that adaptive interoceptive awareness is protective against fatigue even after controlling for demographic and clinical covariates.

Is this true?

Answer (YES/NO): YES